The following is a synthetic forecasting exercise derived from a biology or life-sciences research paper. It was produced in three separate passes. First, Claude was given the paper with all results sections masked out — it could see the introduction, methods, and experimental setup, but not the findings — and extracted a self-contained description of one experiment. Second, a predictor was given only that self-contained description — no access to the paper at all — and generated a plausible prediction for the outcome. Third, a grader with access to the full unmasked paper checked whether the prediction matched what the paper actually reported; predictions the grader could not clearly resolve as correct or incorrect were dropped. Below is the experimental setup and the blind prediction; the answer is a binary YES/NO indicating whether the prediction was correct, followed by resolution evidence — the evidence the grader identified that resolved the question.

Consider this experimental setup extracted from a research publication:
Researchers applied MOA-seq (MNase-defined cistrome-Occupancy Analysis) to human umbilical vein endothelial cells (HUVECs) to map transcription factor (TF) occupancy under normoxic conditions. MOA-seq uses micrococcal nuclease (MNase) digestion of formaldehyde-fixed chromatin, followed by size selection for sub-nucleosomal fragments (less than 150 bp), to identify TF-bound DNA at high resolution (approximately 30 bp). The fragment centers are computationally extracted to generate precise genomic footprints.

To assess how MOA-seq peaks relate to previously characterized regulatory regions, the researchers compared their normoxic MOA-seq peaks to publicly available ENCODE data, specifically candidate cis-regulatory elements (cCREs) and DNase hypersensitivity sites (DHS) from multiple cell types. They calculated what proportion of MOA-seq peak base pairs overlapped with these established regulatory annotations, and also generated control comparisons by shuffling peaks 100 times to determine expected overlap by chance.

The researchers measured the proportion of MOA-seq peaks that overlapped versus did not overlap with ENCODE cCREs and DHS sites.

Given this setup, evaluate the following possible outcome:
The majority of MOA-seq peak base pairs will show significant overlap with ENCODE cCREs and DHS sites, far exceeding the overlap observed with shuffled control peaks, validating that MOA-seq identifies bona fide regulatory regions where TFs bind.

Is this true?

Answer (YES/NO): YES